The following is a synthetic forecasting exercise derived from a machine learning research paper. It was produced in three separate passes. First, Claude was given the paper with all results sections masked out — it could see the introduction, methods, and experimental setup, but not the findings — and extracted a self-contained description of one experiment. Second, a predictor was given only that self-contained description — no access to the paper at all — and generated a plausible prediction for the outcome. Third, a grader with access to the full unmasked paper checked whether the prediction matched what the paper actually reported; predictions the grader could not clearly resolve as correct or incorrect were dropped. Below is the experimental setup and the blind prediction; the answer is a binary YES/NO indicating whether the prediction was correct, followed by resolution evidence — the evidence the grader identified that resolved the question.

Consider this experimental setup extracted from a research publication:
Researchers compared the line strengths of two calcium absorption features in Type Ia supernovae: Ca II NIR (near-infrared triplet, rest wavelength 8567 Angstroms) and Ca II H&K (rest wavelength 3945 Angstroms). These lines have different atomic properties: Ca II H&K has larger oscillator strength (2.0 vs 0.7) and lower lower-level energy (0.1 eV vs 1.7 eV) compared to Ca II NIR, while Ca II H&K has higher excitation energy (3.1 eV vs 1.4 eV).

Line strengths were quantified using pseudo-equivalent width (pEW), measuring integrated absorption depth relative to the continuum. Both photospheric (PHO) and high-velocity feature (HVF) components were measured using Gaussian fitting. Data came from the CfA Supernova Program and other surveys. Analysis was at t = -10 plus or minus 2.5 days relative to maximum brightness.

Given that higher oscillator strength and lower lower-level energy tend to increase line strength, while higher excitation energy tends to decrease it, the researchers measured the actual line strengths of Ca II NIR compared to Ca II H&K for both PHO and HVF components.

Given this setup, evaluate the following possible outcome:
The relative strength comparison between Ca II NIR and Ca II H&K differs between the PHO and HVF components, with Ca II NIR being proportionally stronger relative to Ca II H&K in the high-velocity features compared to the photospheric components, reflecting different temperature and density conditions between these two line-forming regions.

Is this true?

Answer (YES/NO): NO